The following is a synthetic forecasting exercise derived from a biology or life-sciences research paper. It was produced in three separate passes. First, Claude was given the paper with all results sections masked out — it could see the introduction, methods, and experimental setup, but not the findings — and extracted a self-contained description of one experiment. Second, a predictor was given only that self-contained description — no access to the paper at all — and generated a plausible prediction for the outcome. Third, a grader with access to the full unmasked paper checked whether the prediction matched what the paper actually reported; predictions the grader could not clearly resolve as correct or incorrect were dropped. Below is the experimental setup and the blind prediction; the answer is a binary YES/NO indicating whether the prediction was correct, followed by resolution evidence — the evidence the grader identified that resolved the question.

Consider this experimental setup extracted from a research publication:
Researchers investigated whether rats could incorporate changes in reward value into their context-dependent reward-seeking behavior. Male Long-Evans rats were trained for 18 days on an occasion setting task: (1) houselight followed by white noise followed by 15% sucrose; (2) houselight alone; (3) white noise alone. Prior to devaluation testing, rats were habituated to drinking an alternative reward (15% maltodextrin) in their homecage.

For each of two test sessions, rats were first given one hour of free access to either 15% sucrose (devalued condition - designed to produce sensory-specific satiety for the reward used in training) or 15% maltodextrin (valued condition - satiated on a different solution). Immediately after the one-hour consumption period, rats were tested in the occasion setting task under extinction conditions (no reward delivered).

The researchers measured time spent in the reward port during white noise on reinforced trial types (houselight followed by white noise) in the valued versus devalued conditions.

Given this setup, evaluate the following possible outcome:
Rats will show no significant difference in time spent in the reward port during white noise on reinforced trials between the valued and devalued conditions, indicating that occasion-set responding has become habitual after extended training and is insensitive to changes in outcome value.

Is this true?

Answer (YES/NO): NO